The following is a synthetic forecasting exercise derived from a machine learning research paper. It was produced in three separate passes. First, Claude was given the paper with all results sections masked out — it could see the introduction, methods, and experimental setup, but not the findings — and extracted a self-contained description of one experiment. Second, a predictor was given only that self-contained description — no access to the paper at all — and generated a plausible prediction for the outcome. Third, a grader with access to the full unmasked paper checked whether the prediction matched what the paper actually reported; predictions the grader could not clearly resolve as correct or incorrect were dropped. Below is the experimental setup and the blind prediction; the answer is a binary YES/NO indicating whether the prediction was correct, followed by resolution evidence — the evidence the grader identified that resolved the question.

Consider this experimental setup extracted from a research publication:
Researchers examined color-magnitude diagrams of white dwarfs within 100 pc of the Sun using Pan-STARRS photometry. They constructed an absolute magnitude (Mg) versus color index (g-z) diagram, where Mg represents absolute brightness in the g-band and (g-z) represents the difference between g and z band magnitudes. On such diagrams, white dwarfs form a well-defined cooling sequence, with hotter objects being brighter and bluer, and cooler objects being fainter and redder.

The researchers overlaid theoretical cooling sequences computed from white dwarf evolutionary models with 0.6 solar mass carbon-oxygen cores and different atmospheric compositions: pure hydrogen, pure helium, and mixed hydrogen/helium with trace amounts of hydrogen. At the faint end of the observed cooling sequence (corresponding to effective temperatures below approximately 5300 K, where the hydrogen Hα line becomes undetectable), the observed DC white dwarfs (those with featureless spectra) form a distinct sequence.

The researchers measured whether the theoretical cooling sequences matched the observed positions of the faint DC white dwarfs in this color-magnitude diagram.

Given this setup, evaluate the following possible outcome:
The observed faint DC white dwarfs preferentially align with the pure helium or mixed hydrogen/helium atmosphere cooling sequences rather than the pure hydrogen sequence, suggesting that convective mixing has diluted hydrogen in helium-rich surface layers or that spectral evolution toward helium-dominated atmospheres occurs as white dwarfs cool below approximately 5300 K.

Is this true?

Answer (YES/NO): NO